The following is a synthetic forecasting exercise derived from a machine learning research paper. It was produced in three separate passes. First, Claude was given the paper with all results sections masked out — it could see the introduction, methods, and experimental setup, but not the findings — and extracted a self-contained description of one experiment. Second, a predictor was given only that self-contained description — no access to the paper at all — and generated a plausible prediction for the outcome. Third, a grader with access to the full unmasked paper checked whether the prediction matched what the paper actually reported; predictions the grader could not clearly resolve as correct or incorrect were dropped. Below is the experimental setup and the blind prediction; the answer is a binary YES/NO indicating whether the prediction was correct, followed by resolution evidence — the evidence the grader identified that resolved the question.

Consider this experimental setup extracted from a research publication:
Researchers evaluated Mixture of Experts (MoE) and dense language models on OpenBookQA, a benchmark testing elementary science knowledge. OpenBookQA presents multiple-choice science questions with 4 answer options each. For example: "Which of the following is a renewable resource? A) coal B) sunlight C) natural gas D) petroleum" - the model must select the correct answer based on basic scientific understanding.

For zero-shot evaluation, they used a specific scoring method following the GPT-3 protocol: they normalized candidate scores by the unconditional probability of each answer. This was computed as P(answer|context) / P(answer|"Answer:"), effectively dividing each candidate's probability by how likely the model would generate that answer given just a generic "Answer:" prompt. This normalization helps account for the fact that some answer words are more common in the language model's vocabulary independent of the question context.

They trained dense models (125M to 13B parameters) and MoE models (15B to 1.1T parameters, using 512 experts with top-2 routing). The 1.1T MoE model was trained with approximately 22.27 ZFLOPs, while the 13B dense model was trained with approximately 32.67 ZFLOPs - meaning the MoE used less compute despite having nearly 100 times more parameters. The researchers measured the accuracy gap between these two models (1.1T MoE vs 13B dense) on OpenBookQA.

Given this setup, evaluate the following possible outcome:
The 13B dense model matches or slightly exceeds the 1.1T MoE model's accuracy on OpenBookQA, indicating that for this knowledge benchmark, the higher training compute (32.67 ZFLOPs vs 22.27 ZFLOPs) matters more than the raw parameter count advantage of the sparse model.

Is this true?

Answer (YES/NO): YES